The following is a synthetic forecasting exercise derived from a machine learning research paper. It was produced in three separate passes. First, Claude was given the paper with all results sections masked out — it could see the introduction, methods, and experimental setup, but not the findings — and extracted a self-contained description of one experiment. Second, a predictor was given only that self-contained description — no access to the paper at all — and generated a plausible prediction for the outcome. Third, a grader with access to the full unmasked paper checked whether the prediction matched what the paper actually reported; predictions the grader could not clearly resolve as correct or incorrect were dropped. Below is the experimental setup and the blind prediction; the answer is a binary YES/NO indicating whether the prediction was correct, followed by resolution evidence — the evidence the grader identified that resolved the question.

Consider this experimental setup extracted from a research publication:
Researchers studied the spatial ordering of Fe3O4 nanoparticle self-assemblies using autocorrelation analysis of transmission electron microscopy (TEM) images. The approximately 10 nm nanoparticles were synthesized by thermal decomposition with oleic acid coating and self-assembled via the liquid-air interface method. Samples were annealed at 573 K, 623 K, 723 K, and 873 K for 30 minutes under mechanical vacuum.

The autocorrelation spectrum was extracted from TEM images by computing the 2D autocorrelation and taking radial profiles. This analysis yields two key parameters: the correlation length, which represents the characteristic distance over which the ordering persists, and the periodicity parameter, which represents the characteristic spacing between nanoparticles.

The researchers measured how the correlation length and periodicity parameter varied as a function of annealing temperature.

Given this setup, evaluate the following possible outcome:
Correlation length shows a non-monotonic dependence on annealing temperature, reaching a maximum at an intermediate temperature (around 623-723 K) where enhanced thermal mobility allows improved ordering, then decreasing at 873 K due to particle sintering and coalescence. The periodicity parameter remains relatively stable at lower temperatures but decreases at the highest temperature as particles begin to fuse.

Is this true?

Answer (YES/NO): NO